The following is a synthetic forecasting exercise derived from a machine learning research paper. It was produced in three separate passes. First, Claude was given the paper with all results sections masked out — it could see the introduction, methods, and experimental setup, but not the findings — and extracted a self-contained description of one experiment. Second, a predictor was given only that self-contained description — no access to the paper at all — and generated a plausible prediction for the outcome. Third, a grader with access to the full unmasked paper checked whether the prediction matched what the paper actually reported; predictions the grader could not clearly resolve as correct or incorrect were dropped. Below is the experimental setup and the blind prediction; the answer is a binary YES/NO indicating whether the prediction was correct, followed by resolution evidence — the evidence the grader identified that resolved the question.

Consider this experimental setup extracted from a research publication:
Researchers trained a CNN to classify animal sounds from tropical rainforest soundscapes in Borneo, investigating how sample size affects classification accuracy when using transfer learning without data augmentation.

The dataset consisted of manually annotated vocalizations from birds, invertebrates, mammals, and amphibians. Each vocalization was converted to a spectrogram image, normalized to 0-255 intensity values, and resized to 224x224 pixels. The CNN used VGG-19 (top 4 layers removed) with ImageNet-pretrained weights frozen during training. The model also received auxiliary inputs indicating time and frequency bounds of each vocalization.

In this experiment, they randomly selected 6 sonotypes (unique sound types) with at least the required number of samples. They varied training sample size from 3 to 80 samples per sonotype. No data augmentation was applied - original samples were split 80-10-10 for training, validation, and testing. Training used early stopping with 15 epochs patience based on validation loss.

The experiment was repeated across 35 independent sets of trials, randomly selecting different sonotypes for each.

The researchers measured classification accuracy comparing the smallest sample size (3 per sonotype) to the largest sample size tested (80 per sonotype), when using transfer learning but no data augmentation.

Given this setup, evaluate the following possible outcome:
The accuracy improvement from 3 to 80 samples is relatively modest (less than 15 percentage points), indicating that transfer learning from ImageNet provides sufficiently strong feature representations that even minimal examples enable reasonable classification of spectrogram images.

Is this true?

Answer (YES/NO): NO